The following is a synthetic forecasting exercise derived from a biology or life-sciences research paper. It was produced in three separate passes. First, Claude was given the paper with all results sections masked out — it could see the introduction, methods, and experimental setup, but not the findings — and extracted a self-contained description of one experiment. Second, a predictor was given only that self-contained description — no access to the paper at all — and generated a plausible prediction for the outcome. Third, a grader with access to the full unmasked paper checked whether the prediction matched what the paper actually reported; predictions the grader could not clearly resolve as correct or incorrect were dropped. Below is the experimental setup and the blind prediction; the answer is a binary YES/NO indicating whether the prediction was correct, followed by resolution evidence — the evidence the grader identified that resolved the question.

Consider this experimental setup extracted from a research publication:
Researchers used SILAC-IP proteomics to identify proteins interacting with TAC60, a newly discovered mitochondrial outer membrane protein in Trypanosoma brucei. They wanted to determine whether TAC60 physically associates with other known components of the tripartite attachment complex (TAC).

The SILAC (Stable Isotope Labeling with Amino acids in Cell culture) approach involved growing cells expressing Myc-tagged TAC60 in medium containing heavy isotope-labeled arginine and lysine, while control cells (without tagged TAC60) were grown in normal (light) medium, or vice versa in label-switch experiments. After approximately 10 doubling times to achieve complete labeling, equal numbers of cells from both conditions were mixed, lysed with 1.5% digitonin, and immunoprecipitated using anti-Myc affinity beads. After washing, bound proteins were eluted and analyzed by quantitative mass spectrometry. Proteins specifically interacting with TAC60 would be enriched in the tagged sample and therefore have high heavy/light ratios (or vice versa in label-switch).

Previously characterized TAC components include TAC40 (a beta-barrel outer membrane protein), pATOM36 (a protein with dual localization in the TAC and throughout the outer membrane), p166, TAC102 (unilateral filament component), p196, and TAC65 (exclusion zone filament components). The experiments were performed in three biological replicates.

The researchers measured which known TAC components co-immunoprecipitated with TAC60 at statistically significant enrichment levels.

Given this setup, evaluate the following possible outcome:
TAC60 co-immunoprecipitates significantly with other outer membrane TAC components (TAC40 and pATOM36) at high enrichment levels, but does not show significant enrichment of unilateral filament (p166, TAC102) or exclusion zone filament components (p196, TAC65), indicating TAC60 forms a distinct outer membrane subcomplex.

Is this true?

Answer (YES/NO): NO